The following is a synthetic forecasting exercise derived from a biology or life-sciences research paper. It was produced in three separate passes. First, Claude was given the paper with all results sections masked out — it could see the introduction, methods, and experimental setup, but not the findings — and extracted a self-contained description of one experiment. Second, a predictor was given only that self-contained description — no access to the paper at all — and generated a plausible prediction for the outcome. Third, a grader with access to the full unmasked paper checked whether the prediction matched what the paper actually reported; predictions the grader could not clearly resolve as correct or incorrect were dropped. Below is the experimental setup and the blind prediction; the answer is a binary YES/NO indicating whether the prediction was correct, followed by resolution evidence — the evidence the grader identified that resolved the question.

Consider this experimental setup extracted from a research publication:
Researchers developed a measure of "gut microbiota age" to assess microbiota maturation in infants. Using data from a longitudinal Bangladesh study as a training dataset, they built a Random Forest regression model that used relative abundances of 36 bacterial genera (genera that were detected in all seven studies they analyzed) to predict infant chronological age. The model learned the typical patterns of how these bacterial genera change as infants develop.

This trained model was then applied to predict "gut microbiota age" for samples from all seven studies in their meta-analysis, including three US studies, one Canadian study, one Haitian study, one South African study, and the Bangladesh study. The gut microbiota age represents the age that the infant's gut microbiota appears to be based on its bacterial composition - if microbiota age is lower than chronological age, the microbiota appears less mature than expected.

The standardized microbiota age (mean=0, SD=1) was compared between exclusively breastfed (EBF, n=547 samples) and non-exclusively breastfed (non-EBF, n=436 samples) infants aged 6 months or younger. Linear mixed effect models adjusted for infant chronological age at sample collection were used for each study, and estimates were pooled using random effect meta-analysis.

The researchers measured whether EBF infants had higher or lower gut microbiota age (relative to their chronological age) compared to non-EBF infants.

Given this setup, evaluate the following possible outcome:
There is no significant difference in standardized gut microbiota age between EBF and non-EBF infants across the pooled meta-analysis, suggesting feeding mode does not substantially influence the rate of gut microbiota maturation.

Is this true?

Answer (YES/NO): NO